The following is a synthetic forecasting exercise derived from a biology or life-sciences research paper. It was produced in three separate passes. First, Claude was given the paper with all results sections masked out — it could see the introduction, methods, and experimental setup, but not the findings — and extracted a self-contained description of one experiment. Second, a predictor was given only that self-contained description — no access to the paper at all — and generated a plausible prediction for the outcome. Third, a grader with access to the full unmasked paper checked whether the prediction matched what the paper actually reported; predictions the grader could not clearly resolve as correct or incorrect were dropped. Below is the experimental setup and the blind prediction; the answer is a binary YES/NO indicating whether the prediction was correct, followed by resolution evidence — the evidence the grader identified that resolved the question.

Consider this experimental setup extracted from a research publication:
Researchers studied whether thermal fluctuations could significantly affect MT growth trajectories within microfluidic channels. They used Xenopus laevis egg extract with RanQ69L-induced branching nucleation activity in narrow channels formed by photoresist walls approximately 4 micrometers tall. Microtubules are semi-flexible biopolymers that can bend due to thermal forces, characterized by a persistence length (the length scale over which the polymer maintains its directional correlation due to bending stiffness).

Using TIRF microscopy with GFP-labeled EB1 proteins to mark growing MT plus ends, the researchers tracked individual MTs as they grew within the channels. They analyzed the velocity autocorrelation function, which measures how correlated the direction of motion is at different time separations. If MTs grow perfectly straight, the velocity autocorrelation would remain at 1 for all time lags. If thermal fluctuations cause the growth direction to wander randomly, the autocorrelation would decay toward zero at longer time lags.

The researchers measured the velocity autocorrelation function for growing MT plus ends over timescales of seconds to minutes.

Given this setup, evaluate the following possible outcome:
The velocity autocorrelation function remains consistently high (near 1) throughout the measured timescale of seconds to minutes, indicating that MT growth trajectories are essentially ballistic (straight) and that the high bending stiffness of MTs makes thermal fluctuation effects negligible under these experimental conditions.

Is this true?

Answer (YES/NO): YES